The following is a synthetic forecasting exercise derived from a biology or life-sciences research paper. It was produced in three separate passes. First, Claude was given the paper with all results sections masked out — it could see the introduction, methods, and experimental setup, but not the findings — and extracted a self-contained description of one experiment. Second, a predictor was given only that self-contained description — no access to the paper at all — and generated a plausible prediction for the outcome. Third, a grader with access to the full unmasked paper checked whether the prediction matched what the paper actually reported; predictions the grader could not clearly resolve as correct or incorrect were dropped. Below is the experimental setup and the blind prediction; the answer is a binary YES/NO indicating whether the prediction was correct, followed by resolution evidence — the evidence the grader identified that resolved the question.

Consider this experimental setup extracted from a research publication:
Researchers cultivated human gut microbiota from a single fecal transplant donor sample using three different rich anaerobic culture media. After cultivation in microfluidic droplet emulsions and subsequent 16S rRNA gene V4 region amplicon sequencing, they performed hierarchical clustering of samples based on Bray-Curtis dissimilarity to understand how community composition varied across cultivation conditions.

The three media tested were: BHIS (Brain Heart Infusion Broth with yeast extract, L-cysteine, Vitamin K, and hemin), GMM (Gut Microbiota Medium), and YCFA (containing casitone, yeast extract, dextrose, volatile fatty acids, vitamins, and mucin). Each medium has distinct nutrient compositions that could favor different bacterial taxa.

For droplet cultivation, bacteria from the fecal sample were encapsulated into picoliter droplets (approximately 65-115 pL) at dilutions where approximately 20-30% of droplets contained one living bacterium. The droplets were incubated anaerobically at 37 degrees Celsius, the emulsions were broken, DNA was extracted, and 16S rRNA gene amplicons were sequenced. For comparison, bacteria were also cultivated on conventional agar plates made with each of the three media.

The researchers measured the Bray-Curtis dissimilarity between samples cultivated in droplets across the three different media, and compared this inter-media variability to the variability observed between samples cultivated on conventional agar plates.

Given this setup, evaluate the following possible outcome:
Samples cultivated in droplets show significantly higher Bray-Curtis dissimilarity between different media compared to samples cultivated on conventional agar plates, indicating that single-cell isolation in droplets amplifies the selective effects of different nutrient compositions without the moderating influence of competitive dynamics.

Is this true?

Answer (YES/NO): NO